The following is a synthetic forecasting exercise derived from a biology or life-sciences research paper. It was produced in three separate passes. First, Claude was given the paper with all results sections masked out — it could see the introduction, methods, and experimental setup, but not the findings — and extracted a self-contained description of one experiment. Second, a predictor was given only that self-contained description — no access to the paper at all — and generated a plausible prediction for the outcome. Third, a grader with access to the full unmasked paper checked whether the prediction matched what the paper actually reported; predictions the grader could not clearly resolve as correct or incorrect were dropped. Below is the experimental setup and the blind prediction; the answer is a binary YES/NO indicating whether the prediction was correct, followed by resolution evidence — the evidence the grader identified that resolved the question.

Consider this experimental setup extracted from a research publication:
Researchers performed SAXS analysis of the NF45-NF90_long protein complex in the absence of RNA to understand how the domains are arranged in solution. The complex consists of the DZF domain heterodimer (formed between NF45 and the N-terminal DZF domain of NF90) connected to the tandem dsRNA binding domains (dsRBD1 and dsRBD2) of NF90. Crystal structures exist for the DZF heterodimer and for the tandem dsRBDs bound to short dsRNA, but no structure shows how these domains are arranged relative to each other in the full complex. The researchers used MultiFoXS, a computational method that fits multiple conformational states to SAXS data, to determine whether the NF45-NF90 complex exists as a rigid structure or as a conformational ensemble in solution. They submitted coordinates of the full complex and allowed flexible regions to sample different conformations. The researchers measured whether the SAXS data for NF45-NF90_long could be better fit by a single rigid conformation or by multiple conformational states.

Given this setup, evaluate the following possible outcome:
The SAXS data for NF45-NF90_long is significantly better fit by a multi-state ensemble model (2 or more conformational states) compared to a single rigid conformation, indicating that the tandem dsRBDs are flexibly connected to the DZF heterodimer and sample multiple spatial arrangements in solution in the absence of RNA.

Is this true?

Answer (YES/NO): YES